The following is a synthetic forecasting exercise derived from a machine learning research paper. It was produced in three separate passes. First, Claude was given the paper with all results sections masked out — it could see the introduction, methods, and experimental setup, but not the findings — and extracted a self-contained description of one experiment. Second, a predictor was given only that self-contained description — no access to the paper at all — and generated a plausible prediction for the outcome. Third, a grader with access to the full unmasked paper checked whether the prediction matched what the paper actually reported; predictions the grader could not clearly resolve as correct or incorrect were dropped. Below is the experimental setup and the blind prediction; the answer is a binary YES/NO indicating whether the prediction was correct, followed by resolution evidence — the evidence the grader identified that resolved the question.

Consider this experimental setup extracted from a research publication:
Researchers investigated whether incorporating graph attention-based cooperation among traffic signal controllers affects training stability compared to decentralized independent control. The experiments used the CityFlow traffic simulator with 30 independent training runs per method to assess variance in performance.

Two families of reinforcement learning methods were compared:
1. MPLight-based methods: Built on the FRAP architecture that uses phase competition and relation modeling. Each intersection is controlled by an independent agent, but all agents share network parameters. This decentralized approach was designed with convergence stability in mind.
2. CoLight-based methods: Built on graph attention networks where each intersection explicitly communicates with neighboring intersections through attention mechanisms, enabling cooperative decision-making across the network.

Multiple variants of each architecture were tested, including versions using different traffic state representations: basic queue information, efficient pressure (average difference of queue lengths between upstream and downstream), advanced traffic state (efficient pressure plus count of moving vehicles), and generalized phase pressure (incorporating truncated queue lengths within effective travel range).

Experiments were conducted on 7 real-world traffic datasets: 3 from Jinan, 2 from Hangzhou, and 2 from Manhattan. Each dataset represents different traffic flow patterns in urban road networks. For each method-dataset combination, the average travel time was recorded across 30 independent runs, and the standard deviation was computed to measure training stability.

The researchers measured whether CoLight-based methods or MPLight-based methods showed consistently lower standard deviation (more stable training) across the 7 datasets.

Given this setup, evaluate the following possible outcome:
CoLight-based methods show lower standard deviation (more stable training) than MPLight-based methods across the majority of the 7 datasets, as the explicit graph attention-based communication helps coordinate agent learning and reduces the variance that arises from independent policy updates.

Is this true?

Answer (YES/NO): NO